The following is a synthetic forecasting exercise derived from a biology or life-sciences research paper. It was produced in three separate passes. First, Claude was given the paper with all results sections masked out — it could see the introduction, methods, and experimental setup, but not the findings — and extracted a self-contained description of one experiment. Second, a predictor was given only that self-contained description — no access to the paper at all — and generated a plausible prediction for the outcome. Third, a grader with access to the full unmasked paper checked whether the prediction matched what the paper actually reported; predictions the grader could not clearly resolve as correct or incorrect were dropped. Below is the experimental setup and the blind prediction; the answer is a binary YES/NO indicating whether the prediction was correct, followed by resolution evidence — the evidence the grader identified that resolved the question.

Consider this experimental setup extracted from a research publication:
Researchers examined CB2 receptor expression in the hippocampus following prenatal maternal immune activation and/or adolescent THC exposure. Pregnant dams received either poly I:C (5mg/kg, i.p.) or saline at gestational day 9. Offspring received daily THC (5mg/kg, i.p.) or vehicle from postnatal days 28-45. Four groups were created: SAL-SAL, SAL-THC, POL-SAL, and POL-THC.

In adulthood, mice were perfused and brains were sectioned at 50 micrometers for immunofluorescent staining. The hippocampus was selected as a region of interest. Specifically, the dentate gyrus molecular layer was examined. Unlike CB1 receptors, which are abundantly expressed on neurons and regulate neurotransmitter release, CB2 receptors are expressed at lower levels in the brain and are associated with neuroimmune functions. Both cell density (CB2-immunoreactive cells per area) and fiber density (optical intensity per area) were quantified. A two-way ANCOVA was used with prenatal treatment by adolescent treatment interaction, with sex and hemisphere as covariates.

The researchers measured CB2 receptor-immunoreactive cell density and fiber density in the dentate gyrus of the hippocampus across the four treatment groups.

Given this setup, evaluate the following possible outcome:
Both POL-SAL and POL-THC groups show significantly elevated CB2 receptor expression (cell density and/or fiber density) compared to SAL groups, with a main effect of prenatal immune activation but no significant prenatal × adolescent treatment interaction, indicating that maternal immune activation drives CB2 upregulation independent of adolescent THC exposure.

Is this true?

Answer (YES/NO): NO